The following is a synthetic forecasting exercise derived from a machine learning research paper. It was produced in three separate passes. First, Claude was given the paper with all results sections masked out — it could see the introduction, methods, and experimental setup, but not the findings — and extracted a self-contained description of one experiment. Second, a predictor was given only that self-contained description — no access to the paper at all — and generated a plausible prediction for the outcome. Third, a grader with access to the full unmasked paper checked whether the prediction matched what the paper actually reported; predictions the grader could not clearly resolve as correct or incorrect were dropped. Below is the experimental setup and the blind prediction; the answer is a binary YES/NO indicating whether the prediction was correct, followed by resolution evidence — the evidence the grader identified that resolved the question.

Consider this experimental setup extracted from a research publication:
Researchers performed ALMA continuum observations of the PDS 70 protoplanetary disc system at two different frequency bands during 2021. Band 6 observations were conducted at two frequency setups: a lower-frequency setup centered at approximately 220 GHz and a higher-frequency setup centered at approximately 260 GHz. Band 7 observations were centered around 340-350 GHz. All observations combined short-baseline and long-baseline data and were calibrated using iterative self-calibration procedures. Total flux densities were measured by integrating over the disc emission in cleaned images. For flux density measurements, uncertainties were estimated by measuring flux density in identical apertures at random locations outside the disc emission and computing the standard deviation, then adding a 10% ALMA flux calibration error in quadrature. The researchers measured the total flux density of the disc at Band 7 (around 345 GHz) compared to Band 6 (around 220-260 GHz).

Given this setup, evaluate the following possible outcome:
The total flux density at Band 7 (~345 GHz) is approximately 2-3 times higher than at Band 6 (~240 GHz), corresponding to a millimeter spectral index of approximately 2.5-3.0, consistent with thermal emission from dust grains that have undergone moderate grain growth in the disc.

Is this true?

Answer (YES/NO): YES